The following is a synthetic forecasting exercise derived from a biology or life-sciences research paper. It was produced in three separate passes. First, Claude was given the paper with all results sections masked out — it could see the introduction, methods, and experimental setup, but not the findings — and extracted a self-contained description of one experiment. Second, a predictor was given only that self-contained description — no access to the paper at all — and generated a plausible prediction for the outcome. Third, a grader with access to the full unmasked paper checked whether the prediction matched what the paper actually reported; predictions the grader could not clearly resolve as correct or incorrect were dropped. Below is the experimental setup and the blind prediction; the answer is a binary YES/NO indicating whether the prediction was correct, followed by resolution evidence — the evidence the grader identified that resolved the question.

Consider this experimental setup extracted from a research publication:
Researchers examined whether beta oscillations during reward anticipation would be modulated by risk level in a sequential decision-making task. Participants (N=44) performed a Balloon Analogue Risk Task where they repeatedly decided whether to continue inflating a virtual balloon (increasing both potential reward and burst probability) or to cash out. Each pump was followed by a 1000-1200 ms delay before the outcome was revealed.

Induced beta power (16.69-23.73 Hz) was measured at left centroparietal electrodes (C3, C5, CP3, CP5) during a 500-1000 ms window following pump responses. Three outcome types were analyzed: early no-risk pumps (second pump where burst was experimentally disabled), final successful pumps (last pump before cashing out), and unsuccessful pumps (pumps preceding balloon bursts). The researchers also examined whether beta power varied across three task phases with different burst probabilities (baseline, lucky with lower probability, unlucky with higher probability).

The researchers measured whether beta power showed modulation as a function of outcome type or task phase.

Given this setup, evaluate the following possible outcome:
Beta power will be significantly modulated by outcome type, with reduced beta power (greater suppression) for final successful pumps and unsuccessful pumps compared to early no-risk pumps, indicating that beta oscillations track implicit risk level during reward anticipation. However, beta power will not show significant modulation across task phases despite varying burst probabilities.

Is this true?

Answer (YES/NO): NO